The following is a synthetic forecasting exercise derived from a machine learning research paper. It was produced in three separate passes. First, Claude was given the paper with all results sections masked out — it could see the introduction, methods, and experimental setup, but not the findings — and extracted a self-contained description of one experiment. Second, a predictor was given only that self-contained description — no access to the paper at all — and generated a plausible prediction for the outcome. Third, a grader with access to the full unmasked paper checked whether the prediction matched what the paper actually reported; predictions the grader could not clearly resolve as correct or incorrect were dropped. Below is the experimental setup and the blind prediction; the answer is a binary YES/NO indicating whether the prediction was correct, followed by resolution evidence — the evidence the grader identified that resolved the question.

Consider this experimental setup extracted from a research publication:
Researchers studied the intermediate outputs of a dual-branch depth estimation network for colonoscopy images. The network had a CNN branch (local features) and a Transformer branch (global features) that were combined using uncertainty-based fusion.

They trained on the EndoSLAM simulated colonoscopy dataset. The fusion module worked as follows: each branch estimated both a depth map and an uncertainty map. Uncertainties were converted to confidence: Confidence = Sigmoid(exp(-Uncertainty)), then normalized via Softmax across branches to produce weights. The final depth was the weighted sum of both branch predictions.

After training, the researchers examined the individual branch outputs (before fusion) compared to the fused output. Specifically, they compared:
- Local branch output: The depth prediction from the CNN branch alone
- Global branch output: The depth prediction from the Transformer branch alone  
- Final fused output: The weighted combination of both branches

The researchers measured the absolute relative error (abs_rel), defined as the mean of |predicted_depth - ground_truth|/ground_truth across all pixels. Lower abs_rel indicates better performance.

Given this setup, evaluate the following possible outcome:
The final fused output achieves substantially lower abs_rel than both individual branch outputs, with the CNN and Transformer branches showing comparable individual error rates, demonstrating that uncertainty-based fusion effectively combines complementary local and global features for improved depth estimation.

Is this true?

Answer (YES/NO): NO